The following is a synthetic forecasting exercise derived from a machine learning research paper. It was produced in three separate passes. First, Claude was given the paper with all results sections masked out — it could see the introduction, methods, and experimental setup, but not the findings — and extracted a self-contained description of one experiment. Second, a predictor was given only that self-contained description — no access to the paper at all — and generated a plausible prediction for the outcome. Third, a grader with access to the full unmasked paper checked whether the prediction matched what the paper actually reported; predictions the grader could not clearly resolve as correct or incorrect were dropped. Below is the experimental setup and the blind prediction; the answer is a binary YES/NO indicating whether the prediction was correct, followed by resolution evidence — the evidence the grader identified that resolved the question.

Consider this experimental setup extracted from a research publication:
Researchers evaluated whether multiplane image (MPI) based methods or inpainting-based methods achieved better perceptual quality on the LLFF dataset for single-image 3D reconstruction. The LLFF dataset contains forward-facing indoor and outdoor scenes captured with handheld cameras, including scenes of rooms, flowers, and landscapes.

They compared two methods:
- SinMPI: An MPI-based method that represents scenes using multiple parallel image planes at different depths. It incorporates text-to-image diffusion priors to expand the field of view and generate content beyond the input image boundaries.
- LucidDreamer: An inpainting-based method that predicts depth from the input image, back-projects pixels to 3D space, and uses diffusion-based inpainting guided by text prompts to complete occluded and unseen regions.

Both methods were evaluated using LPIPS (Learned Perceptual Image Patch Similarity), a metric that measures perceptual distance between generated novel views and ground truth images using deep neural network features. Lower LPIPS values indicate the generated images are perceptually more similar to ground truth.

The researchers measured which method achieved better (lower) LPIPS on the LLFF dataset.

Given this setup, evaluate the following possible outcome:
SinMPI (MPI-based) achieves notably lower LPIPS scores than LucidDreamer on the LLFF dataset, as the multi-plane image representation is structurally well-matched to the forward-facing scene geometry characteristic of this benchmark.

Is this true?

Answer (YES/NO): NO